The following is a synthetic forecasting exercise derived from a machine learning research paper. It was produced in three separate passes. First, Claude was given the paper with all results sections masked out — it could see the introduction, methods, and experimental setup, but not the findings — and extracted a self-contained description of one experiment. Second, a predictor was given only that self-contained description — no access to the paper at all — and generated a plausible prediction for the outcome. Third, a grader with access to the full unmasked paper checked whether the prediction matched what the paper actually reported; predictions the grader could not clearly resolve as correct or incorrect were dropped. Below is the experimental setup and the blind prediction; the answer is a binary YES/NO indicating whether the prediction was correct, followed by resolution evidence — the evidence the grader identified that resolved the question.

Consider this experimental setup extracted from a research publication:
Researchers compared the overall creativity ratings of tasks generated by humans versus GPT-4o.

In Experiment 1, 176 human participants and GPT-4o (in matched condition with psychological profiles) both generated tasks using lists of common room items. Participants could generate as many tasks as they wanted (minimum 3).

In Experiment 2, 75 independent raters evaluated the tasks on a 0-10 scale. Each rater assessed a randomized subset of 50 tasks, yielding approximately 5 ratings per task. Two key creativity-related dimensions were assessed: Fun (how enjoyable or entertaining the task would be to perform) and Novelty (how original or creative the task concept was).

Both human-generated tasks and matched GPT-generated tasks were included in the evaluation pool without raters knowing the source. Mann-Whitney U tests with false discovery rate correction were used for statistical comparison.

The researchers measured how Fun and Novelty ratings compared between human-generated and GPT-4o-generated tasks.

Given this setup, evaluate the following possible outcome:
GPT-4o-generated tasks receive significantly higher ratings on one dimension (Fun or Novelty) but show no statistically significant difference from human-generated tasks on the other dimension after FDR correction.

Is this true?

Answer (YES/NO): NO